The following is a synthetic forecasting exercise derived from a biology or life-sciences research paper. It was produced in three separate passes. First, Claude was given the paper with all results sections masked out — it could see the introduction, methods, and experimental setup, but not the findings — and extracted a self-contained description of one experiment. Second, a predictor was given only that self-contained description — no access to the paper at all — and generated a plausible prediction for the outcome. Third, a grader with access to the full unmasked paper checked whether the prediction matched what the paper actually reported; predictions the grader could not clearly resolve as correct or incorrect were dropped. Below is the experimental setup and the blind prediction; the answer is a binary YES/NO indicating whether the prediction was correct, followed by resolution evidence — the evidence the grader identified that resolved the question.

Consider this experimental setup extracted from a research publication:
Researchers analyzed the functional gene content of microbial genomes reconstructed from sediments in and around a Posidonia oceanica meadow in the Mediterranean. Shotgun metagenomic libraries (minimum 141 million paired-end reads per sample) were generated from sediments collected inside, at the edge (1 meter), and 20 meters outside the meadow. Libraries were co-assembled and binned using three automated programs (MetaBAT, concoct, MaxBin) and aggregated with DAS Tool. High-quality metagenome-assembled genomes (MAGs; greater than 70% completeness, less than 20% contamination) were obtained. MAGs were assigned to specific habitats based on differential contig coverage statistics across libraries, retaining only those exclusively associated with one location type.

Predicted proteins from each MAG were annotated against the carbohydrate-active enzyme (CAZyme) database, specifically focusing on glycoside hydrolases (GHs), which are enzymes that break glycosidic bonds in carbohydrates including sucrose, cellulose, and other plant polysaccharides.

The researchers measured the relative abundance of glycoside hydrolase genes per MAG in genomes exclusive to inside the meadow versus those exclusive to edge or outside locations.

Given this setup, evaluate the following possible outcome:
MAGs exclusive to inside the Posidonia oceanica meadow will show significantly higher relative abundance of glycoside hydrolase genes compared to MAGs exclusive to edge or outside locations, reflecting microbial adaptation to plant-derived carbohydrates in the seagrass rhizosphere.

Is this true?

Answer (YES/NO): NO